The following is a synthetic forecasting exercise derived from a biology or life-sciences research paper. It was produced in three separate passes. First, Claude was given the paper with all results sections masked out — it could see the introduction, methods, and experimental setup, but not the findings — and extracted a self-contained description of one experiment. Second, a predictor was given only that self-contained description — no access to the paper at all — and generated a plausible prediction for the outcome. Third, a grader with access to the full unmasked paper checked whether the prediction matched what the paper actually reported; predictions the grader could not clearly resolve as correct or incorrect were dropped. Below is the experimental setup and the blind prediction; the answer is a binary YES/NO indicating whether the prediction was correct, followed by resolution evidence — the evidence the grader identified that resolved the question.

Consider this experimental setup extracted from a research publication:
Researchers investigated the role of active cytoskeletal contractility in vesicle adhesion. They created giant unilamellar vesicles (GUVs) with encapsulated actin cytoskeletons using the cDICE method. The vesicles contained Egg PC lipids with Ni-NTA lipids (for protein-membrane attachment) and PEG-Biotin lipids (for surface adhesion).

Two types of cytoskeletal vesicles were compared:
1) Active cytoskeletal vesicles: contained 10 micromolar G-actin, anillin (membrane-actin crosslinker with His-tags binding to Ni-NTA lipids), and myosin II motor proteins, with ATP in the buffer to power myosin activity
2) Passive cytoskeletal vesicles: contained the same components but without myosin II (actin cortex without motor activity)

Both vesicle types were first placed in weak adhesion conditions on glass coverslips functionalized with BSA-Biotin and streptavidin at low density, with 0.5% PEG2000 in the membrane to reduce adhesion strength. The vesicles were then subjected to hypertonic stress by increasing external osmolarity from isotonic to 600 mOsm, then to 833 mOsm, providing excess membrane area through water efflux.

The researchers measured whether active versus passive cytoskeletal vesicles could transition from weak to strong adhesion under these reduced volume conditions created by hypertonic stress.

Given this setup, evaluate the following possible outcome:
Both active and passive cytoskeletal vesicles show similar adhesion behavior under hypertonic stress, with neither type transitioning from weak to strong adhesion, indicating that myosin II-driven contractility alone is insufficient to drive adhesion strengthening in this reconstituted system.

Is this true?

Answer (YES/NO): NO